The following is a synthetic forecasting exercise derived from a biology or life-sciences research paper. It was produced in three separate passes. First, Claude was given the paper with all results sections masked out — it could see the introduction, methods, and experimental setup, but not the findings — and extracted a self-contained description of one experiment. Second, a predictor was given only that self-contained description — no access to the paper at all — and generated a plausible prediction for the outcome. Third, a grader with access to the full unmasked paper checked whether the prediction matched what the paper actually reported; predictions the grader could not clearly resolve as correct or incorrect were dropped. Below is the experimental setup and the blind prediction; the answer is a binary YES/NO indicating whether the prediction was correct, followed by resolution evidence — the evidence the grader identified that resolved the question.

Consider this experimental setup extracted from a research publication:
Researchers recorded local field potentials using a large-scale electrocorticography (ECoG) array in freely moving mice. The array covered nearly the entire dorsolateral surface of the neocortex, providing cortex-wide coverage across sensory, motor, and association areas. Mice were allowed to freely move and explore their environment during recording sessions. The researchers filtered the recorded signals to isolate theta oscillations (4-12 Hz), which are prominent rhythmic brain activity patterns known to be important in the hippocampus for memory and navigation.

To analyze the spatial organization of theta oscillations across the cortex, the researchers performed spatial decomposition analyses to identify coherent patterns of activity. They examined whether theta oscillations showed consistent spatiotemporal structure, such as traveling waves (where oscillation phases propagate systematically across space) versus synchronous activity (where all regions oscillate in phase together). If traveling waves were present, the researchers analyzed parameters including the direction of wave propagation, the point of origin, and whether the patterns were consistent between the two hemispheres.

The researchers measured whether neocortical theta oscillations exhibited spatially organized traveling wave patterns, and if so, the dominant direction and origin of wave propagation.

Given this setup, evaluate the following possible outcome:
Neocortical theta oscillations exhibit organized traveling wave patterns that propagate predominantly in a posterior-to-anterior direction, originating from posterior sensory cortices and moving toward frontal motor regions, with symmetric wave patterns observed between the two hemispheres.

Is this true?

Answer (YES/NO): NO